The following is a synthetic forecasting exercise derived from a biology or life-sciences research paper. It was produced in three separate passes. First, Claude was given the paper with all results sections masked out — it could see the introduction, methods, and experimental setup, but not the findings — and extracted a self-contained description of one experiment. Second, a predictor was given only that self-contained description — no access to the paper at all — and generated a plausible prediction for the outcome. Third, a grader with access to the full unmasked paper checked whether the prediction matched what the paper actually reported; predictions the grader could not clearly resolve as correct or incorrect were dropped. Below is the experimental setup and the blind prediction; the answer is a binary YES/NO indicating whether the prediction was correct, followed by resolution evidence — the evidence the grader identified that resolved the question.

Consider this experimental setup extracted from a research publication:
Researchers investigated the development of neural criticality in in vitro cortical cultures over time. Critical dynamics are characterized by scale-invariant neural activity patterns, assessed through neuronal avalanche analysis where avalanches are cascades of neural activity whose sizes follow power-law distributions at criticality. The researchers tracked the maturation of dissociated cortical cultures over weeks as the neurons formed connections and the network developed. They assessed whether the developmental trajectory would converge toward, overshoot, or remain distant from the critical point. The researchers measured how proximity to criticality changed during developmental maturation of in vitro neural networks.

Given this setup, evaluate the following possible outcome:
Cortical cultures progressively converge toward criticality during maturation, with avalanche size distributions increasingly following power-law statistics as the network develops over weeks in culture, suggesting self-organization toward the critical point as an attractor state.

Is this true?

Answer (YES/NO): NO